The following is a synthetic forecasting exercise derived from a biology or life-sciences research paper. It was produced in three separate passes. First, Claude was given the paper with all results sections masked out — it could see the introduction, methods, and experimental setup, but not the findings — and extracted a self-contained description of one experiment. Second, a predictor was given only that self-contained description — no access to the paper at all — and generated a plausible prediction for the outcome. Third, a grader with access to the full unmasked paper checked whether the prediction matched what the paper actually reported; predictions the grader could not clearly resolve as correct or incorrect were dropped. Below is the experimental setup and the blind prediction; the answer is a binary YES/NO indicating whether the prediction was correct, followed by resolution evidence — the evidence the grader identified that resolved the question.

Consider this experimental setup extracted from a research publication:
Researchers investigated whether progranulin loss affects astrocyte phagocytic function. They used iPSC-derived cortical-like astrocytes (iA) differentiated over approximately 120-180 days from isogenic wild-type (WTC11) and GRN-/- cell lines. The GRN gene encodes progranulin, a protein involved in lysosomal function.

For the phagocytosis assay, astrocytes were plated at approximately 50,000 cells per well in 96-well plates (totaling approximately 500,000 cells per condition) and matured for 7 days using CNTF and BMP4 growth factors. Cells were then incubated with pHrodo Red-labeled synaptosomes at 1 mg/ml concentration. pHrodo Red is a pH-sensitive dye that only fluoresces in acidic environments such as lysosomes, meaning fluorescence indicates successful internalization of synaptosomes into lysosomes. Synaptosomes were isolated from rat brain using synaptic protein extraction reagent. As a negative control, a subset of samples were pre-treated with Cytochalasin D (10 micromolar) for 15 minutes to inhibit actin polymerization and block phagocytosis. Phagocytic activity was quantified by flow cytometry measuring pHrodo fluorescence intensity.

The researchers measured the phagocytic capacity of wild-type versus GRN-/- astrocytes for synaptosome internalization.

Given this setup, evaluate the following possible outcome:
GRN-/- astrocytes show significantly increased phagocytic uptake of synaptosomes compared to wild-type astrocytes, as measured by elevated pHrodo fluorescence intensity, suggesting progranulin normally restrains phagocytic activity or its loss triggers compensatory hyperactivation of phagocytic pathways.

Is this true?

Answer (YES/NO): NO